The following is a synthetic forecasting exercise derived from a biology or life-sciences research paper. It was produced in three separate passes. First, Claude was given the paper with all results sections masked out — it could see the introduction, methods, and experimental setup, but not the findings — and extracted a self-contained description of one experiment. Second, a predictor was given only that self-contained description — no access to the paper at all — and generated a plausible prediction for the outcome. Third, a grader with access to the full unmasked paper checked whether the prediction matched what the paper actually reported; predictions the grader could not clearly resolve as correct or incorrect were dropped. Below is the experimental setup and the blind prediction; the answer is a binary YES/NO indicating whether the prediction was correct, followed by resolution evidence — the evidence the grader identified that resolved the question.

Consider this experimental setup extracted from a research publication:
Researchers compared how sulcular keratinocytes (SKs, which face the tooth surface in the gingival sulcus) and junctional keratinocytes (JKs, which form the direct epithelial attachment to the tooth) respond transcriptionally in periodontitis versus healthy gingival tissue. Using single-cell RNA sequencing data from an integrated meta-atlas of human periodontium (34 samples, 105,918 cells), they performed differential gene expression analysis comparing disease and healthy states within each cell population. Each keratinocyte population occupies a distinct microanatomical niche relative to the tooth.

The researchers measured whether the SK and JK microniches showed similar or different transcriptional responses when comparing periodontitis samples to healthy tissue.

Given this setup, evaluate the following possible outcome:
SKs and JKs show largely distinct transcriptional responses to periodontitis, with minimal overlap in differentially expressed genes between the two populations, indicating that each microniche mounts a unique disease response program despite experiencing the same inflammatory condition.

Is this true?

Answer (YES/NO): YES